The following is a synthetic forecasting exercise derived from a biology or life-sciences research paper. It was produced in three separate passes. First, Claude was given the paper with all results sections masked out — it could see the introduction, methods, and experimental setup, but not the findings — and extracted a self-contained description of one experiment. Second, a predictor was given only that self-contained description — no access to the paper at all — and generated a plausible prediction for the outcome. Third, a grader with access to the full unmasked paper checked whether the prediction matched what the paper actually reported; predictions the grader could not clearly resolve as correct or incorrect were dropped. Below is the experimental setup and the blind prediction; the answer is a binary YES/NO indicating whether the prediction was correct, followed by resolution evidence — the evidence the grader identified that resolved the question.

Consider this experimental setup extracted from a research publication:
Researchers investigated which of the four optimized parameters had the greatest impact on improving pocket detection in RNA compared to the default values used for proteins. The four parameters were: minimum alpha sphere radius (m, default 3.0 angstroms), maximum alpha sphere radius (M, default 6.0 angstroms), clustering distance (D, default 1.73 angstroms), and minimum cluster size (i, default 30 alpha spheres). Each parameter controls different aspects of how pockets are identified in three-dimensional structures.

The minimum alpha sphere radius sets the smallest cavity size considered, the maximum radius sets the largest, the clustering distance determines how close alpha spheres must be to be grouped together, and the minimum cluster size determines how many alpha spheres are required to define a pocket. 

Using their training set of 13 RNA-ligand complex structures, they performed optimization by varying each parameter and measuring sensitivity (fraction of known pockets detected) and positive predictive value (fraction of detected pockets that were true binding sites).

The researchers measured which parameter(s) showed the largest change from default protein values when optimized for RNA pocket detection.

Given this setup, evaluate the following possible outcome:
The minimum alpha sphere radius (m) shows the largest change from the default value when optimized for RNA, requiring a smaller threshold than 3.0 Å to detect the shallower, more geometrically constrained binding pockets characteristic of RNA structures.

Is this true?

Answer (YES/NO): NO